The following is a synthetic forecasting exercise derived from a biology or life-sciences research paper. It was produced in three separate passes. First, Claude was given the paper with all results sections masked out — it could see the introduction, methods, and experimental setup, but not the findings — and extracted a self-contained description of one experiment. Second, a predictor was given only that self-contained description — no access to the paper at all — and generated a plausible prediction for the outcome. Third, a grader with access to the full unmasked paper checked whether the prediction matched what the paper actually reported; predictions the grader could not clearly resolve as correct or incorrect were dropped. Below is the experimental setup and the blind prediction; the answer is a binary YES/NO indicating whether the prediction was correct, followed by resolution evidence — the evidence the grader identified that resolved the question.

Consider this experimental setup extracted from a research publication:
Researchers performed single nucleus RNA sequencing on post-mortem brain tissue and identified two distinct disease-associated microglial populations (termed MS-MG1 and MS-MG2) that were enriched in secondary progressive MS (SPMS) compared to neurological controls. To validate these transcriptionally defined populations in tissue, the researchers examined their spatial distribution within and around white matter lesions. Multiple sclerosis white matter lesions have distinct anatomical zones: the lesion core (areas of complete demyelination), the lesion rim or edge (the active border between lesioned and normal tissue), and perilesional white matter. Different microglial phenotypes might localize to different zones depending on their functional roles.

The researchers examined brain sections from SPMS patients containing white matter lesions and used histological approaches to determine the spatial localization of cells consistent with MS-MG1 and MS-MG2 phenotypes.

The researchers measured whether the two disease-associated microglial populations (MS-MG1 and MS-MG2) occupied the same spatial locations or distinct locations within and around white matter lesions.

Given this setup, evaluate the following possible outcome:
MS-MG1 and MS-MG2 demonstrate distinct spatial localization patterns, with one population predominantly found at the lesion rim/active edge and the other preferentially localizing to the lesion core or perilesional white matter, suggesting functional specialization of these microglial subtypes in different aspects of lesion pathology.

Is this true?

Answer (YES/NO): YES